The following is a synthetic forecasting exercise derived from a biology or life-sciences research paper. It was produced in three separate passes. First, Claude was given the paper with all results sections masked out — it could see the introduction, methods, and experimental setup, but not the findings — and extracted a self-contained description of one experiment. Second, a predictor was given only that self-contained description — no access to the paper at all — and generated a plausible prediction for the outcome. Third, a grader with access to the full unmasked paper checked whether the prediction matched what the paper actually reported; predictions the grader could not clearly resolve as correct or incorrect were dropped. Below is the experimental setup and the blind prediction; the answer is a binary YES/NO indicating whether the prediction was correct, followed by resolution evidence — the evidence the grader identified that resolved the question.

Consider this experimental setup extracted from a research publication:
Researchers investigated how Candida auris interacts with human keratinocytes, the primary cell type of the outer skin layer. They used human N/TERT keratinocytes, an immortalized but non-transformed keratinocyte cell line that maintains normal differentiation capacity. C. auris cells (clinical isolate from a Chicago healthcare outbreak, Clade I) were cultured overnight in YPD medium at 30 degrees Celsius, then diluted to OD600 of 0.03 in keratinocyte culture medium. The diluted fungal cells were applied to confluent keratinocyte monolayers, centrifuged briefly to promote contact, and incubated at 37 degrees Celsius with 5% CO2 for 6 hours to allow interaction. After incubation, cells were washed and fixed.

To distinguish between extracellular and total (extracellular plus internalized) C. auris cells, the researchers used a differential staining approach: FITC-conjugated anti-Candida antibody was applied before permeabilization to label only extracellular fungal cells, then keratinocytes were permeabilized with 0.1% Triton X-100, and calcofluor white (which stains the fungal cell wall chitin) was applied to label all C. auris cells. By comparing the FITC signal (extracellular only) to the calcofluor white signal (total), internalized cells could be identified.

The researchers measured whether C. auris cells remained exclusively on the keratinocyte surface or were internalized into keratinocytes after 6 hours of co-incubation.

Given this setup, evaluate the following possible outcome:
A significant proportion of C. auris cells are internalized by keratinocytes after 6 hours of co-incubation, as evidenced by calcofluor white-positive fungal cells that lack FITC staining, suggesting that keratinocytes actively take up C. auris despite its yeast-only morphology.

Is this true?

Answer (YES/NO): NO